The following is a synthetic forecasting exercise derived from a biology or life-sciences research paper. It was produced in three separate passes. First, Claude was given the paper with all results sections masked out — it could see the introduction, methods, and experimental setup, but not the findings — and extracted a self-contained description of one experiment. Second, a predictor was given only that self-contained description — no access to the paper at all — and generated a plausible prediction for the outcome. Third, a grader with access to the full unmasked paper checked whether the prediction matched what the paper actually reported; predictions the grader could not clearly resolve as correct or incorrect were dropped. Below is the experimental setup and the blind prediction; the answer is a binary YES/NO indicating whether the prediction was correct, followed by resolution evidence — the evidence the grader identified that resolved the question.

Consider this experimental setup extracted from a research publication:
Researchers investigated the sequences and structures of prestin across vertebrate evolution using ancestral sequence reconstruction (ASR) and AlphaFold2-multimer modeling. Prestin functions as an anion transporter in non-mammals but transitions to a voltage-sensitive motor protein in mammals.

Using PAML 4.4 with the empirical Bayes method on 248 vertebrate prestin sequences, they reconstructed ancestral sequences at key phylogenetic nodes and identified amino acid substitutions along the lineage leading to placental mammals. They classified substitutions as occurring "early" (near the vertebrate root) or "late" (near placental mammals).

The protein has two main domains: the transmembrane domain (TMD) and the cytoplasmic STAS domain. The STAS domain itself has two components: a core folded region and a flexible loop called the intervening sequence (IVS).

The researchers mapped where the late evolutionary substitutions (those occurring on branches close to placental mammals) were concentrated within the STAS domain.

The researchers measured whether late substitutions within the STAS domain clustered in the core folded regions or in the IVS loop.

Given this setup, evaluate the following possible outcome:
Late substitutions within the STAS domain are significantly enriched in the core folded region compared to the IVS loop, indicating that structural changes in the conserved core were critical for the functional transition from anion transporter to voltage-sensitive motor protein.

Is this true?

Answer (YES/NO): NO